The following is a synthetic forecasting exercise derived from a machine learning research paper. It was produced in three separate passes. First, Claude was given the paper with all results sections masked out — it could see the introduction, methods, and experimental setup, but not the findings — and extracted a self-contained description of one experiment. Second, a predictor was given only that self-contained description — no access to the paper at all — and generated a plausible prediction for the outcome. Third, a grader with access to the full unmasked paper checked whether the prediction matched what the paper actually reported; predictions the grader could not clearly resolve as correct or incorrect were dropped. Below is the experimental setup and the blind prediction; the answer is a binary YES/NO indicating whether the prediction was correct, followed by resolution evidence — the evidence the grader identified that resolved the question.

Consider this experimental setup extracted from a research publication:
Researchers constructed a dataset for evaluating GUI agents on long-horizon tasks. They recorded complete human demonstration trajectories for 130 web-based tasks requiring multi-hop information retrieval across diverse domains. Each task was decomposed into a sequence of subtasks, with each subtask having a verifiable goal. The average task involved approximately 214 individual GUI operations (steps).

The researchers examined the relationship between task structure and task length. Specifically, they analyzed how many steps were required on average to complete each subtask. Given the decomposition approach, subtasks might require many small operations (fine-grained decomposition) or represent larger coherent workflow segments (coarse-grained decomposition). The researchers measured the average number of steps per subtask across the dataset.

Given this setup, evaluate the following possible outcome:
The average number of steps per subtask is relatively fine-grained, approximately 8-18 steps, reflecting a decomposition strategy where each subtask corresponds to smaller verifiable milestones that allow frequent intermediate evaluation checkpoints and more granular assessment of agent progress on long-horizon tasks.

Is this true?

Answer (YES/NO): NO